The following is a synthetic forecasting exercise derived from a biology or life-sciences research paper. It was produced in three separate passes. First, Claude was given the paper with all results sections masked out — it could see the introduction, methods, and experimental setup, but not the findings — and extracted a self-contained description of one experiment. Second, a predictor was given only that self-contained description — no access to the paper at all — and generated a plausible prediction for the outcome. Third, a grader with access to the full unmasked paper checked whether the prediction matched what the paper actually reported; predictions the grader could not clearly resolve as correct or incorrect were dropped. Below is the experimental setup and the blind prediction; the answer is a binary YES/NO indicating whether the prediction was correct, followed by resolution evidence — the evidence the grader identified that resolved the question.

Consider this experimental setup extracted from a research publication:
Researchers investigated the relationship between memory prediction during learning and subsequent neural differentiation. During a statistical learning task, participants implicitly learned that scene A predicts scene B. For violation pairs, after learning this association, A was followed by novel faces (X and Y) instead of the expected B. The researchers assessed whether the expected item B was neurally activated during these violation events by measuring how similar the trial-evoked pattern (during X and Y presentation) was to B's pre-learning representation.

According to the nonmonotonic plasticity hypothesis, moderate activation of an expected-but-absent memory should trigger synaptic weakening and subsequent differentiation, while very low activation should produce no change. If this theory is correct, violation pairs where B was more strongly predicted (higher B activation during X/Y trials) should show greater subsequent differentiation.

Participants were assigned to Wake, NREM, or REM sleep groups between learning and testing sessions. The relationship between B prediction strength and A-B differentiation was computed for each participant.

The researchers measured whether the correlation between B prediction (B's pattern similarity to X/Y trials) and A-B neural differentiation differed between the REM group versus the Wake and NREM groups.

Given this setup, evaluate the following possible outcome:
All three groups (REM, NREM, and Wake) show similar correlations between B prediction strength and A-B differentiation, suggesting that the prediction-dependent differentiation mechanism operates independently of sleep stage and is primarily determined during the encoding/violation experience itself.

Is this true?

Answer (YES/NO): NO